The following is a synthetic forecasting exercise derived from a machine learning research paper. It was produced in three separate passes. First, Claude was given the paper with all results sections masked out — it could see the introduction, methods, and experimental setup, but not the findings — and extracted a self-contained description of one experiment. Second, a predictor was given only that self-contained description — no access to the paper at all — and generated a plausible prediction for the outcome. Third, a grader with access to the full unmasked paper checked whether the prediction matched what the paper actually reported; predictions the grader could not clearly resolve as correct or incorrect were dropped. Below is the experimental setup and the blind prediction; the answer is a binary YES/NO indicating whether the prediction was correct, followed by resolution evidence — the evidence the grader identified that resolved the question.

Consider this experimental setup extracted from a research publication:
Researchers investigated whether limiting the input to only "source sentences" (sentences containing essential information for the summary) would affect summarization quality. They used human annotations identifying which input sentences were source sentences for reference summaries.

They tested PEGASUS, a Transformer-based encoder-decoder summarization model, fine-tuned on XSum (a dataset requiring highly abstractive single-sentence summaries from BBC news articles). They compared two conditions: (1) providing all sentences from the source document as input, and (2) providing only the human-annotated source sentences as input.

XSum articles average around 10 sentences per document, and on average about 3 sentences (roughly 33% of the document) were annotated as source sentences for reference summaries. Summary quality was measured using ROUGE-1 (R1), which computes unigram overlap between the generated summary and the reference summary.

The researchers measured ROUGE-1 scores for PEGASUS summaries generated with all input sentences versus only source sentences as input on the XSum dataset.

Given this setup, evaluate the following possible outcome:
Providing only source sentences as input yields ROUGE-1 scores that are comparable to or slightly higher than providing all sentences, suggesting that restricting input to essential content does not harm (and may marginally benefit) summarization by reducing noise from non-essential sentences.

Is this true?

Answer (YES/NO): NO